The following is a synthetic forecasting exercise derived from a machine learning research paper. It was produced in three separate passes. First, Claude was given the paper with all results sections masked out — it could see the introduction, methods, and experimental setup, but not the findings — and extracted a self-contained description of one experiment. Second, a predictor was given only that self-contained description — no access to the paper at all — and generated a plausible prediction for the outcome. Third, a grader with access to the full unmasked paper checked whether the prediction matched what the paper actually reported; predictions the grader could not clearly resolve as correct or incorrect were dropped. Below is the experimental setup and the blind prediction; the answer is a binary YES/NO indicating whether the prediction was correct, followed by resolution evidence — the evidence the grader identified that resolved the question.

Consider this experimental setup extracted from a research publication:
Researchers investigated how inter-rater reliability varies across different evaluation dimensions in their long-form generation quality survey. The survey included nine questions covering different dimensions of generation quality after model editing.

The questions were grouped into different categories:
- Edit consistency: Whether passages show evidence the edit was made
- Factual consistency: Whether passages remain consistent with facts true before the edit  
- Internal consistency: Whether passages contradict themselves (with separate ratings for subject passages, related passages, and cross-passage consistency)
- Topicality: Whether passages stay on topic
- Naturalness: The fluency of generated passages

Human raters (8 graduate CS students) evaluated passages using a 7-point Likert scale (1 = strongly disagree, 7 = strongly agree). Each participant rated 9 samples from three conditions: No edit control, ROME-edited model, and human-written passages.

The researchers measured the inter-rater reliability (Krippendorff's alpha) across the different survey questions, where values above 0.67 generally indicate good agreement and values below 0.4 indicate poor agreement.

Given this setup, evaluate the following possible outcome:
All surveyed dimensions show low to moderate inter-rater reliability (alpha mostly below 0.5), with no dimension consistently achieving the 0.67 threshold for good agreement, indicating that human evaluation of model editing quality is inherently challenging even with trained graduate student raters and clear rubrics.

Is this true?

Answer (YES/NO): YES